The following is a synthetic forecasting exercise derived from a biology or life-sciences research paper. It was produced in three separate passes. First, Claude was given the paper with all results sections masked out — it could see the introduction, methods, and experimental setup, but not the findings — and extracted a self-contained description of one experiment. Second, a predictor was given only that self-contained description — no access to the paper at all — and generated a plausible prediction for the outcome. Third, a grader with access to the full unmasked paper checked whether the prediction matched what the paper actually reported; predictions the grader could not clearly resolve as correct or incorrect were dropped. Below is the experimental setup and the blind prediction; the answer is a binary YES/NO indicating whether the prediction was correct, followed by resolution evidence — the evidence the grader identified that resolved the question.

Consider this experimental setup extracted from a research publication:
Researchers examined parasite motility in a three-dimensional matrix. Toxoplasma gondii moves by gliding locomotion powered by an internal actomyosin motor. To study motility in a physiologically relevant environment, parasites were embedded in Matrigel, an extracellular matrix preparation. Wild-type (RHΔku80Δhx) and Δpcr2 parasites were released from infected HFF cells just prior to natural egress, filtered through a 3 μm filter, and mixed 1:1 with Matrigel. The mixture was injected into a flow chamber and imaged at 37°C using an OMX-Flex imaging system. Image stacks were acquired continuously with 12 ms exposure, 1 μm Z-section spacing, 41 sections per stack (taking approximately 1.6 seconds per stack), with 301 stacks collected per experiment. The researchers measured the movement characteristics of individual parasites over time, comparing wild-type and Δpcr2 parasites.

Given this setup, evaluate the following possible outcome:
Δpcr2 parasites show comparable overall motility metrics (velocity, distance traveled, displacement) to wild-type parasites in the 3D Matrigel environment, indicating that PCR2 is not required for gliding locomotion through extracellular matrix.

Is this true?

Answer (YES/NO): NO